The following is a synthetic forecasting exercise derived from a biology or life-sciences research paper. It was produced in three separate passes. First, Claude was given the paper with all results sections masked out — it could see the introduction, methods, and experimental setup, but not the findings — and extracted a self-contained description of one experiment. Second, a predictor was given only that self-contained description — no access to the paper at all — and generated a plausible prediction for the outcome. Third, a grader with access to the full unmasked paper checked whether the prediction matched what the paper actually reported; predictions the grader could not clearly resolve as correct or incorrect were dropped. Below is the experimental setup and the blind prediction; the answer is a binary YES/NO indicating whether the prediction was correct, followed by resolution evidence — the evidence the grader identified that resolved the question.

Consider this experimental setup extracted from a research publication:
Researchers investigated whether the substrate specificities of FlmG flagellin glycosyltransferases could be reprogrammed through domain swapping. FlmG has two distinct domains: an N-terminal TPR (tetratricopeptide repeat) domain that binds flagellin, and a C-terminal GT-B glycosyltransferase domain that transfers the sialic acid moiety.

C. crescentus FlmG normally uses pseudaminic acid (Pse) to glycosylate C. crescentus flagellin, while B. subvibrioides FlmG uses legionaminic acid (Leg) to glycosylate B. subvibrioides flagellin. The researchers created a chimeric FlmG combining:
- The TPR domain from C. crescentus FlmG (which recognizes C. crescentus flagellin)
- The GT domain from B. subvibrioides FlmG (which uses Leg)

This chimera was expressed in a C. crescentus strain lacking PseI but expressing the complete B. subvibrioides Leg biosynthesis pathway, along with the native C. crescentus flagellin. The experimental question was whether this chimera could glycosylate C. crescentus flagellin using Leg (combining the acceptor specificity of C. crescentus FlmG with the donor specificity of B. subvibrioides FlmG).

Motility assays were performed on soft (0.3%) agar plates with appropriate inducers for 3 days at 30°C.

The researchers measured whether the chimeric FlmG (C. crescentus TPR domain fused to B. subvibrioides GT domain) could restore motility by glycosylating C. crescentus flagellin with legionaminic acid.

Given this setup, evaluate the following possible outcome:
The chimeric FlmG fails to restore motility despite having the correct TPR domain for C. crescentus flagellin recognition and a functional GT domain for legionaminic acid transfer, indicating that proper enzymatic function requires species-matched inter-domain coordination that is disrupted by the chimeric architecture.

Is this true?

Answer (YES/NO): NO